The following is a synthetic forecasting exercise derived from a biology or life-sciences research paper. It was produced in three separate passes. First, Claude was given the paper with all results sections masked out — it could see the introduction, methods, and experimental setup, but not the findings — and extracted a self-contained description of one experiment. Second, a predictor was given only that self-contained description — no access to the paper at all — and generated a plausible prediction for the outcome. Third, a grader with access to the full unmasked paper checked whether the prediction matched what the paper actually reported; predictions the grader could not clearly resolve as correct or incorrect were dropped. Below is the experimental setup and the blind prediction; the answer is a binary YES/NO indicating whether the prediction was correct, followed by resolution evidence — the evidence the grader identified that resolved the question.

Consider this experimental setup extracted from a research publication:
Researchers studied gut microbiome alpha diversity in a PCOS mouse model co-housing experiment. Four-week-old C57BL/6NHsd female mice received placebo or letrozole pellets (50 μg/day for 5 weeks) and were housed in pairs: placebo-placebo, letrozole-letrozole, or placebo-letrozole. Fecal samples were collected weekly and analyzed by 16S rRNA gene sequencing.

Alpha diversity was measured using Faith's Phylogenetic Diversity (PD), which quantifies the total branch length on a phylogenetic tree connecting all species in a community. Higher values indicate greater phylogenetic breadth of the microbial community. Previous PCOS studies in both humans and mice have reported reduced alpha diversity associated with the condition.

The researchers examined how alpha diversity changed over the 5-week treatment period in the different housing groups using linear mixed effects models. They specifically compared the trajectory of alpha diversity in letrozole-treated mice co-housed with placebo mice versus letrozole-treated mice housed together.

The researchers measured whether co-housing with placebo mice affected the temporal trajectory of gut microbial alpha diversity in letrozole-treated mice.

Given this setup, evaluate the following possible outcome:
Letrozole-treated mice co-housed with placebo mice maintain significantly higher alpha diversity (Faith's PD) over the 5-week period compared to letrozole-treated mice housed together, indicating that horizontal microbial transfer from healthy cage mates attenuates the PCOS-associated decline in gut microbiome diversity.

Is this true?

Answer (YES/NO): NO